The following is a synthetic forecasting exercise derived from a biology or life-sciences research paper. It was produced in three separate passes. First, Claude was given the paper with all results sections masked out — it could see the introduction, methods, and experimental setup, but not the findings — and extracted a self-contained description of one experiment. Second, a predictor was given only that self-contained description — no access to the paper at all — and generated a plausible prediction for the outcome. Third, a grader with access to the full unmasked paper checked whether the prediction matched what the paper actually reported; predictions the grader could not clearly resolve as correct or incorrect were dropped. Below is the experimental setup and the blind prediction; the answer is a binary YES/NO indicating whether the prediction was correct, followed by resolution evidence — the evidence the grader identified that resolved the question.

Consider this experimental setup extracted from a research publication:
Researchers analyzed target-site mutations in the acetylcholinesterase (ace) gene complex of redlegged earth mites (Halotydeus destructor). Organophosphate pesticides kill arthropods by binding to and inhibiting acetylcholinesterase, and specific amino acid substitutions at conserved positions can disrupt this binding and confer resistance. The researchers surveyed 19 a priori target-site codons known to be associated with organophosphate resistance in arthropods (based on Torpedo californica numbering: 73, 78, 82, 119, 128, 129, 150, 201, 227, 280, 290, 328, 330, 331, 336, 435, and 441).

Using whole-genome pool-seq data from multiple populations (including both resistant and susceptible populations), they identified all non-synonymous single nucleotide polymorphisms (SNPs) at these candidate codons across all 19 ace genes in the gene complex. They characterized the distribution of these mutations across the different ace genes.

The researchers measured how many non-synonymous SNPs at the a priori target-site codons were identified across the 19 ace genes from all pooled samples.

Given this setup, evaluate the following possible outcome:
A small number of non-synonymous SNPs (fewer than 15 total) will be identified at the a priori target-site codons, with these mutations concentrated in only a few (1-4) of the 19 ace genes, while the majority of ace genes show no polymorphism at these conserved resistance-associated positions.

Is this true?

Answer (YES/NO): YES